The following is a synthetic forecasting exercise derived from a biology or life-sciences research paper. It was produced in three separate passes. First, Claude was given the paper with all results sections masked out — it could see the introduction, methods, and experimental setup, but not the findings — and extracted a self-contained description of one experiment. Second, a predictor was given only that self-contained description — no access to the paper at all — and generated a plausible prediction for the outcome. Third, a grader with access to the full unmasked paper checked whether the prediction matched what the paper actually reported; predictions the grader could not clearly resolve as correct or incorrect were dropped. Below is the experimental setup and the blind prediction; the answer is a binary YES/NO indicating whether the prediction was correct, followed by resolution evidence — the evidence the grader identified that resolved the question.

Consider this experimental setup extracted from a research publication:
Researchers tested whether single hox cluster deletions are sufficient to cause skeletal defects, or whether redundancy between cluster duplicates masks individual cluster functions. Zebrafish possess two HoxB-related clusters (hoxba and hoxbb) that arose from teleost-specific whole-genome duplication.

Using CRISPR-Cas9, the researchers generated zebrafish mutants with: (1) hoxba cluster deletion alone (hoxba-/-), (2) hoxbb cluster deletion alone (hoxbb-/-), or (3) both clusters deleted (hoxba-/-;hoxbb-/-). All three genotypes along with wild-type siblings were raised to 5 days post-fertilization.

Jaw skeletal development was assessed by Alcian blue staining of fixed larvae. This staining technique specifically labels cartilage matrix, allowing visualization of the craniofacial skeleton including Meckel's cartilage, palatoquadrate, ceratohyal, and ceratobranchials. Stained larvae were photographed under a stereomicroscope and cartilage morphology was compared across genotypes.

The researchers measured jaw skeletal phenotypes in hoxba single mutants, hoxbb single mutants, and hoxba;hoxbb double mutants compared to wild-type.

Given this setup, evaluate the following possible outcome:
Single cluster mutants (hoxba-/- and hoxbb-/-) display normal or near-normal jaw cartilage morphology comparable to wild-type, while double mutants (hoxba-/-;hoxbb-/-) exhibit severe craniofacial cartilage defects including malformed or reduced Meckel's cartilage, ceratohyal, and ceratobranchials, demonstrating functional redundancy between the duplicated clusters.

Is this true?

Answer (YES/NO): NO